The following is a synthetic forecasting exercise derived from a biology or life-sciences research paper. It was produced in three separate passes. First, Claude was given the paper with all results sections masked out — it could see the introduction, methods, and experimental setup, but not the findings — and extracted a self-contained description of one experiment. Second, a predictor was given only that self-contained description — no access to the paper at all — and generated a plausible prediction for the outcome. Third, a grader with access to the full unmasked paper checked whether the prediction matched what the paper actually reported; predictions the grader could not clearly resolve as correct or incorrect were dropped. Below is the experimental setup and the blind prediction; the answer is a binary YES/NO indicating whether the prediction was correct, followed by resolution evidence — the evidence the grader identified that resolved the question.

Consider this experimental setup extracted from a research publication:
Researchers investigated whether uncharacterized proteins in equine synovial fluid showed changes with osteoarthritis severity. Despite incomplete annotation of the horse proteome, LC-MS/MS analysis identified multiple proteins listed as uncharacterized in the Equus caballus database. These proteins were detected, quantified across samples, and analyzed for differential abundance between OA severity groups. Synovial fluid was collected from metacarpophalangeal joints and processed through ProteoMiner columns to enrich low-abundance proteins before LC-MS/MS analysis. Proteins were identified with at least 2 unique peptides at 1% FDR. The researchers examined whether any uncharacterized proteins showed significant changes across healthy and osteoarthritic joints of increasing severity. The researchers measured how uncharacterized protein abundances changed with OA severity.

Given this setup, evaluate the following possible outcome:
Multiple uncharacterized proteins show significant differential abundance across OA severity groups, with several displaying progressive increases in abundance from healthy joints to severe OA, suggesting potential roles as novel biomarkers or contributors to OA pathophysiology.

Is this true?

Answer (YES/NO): NO